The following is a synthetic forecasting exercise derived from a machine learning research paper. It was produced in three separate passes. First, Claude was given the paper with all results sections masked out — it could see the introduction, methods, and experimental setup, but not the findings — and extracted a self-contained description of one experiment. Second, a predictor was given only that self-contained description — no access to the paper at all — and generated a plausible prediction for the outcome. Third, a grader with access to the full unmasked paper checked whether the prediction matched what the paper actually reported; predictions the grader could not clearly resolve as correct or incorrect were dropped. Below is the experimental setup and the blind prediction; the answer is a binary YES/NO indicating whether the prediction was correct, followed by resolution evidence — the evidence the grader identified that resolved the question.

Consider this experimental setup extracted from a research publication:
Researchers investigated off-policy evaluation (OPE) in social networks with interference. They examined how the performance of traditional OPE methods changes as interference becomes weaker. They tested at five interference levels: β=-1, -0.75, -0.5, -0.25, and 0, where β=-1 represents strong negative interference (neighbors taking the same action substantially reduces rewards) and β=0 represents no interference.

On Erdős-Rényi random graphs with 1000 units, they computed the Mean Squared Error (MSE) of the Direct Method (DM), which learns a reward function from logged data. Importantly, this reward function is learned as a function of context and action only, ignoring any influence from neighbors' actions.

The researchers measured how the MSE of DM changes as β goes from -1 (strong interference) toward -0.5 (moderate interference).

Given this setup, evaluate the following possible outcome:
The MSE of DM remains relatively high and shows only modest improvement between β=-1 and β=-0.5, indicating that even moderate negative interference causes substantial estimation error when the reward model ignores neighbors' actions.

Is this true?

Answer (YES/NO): YES